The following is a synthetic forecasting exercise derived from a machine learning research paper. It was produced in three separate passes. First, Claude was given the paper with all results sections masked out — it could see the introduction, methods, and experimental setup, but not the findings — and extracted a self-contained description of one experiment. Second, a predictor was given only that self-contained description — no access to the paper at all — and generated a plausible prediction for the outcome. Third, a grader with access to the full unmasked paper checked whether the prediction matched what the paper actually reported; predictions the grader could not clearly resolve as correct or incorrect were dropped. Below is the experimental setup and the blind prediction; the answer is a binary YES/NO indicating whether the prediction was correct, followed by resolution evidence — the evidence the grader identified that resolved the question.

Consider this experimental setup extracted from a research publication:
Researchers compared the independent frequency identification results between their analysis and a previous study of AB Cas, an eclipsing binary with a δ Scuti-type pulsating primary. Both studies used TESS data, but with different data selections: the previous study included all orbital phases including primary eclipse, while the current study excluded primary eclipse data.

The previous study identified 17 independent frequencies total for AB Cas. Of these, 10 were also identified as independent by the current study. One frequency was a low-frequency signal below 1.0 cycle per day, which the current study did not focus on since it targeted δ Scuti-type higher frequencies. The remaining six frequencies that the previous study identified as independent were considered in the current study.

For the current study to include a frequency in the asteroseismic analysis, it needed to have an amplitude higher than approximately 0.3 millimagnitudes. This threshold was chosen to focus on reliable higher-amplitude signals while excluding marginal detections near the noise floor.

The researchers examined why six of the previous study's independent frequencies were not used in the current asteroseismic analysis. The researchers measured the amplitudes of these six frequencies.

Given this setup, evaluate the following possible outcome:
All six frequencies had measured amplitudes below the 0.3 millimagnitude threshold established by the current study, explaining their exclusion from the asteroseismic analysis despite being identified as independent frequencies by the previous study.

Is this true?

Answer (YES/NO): YES